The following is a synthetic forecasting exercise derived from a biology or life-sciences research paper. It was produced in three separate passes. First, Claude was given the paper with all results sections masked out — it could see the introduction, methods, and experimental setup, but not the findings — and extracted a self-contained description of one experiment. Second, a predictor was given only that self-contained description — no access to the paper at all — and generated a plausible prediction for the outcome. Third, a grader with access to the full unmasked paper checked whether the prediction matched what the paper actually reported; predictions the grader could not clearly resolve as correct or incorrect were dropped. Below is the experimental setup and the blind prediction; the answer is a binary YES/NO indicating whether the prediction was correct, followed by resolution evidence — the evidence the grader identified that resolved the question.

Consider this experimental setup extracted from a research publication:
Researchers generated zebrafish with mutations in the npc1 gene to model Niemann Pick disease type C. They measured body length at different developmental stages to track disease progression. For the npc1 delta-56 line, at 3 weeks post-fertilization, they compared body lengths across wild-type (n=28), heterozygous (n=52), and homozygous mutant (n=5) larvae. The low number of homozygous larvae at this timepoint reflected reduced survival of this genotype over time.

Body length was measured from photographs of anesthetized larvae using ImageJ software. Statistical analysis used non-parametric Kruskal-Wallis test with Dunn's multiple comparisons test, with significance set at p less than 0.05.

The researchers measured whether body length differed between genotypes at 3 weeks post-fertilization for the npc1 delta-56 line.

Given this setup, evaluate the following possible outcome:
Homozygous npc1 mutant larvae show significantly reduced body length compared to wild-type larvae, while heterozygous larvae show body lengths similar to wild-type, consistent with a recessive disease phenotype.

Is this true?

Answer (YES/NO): YES